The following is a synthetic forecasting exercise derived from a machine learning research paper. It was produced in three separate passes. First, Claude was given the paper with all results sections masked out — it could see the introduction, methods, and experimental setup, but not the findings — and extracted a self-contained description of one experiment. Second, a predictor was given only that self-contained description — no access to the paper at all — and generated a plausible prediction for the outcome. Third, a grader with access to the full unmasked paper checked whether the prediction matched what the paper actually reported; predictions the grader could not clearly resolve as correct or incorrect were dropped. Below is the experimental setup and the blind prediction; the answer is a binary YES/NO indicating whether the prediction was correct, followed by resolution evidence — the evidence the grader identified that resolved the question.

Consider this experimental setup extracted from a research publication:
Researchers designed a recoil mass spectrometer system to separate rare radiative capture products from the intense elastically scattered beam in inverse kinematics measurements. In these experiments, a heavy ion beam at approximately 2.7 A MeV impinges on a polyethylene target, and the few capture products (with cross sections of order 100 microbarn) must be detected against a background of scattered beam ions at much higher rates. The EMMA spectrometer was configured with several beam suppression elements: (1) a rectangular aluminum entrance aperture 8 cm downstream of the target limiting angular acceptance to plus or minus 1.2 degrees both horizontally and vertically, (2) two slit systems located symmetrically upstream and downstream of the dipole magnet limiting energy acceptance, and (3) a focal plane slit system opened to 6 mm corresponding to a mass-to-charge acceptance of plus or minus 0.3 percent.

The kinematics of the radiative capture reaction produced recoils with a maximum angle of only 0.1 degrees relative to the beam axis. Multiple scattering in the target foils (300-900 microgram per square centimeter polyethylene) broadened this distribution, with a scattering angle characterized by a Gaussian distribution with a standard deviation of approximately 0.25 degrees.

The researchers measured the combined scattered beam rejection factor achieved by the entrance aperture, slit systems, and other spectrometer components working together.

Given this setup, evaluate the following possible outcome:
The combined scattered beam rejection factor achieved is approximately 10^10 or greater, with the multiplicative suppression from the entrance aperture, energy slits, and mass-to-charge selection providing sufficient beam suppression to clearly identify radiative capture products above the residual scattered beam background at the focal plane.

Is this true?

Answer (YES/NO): NO